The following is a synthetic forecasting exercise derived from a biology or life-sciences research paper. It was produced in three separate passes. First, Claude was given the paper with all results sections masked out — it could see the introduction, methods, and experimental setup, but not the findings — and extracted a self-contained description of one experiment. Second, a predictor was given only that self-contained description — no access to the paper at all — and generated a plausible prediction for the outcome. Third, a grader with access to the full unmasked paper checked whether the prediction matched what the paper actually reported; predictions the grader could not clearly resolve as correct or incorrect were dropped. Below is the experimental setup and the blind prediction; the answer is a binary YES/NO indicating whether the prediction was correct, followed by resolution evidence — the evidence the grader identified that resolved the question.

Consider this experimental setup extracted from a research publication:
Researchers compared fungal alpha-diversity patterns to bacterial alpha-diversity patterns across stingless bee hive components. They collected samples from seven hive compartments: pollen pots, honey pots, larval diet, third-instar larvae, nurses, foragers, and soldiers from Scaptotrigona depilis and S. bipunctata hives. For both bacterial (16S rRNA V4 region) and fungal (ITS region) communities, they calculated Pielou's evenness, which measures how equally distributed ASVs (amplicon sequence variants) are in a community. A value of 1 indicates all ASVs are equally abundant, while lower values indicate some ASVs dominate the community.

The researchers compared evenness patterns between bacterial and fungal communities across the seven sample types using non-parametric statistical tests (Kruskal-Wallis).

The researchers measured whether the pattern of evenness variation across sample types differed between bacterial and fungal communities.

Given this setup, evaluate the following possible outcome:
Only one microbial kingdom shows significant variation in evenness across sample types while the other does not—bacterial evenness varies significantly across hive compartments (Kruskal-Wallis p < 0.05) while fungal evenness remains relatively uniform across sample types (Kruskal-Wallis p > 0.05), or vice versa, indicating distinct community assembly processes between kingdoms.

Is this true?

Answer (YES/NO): YES